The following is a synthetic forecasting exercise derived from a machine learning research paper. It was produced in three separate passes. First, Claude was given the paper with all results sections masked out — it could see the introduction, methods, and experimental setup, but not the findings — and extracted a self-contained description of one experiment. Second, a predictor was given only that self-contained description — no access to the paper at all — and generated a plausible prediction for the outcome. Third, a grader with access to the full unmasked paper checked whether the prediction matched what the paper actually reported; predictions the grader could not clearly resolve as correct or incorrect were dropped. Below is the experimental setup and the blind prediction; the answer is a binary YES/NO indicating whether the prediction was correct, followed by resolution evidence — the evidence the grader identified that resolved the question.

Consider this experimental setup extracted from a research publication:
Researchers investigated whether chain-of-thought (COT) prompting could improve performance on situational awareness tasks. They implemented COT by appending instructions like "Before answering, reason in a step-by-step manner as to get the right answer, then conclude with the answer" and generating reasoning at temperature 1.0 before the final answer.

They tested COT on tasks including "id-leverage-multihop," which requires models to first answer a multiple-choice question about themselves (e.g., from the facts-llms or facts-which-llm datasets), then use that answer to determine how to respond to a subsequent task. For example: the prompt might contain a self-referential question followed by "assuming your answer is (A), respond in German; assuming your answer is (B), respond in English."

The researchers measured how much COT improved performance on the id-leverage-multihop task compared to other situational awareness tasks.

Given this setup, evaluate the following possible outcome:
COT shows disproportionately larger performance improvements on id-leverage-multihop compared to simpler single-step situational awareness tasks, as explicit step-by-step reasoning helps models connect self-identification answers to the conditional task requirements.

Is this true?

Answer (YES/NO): YES